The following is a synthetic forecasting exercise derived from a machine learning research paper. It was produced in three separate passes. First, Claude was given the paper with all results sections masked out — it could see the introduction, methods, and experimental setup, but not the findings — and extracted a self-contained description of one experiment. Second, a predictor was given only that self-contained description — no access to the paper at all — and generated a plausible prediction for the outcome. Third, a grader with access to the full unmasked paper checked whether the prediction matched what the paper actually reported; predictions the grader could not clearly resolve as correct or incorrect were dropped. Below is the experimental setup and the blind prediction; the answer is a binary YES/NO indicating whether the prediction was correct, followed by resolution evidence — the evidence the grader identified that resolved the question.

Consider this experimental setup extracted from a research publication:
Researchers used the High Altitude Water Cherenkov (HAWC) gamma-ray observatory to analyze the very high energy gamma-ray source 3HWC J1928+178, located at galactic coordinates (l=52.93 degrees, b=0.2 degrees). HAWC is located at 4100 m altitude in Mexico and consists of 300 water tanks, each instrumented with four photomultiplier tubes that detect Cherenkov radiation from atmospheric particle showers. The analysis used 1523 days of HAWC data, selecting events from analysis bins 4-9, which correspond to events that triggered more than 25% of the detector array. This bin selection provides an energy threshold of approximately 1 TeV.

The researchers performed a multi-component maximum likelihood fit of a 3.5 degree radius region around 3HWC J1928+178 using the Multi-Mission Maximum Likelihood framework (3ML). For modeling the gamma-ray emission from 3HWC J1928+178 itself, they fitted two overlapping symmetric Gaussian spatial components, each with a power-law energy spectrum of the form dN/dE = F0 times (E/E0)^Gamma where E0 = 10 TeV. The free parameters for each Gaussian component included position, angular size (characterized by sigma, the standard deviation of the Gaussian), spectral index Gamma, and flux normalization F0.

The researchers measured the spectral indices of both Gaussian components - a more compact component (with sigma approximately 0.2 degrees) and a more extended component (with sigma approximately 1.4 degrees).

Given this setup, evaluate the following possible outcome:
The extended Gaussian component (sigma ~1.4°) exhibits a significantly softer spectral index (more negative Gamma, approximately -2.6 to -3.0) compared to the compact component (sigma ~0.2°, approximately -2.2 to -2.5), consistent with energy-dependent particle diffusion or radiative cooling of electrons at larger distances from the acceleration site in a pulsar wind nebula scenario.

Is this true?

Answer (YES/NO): NO